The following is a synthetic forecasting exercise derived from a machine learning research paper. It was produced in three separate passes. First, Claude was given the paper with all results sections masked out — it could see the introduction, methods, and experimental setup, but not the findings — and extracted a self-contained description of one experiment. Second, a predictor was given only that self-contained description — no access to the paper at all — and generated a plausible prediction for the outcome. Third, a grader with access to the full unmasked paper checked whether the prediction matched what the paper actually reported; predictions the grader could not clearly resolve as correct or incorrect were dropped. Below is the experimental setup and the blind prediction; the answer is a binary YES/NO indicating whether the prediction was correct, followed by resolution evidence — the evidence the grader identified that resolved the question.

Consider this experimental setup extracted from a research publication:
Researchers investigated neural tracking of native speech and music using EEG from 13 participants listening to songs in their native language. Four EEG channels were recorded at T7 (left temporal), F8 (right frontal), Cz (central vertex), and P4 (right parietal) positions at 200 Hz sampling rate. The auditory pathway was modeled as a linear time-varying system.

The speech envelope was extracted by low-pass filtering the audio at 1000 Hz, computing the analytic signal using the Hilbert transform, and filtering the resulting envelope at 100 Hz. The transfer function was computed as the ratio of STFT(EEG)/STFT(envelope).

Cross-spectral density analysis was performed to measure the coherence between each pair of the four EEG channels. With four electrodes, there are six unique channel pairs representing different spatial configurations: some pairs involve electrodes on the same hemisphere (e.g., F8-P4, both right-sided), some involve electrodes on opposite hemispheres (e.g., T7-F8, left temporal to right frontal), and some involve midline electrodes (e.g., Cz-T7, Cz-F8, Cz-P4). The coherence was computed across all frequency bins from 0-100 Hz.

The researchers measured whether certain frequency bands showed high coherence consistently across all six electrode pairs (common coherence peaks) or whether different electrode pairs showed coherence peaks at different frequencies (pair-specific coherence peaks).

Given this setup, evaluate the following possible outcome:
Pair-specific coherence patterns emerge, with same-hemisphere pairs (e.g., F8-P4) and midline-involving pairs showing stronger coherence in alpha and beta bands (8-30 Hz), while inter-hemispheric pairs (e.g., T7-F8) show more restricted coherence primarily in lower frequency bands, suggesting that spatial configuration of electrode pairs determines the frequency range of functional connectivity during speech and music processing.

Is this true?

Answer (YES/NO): NO